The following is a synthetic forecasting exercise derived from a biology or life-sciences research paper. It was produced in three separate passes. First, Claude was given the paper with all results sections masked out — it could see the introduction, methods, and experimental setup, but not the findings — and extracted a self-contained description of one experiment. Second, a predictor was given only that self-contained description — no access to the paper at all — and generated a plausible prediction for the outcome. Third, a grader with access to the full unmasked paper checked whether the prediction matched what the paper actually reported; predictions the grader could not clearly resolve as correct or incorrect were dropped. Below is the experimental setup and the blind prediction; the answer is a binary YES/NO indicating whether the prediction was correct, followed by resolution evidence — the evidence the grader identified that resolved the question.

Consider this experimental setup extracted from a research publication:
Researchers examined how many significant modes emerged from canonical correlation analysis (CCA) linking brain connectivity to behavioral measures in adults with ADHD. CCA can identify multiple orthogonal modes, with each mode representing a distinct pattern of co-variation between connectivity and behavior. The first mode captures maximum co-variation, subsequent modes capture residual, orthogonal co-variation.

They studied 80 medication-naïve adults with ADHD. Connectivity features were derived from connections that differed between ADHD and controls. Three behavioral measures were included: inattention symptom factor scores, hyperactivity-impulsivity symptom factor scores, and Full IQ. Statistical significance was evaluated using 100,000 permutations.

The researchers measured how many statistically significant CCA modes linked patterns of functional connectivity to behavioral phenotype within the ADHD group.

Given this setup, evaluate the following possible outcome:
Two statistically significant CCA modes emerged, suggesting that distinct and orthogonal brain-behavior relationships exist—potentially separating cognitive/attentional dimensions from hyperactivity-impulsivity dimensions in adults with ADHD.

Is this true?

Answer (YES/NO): NO